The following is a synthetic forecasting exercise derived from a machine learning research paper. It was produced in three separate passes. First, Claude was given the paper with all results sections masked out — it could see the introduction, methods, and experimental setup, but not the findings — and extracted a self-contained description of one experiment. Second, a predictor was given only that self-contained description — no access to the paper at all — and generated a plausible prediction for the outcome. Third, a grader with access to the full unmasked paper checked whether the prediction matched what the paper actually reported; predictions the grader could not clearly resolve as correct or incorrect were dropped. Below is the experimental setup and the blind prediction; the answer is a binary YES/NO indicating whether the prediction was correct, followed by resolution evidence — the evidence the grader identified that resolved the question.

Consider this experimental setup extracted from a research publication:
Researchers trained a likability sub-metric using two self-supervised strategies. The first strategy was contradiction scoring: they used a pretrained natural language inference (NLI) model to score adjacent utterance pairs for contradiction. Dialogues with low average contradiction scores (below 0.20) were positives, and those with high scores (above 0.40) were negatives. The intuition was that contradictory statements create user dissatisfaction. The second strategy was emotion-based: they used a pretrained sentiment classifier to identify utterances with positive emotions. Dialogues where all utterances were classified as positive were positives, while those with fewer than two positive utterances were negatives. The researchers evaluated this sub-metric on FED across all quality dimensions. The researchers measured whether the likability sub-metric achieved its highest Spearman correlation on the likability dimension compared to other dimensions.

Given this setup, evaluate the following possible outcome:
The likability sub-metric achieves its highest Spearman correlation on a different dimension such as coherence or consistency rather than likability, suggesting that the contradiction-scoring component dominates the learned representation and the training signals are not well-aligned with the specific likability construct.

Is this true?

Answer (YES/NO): NO